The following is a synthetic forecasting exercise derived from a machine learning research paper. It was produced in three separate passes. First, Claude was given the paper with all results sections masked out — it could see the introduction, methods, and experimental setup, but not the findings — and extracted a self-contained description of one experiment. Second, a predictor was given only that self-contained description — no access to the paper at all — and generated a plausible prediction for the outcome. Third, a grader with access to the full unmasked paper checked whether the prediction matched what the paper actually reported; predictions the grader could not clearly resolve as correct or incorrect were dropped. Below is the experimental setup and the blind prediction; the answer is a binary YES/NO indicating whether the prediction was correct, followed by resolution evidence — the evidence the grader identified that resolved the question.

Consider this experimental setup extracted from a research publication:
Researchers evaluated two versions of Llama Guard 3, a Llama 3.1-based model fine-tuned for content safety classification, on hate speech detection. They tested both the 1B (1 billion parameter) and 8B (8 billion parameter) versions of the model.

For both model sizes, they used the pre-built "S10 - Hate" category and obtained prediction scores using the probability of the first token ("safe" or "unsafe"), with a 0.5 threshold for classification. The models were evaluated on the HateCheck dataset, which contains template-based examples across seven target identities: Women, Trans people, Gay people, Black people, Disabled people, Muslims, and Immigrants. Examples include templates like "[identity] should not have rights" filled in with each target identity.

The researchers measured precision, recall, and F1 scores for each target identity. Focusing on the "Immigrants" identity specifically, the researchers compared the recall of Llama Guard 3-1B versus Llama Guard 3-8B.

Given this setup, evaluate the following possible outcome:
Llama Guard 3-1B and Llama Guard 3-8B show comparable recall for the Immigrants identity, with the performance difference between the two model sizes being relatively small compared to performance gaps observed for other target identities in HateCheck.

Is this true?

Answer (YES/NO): YES